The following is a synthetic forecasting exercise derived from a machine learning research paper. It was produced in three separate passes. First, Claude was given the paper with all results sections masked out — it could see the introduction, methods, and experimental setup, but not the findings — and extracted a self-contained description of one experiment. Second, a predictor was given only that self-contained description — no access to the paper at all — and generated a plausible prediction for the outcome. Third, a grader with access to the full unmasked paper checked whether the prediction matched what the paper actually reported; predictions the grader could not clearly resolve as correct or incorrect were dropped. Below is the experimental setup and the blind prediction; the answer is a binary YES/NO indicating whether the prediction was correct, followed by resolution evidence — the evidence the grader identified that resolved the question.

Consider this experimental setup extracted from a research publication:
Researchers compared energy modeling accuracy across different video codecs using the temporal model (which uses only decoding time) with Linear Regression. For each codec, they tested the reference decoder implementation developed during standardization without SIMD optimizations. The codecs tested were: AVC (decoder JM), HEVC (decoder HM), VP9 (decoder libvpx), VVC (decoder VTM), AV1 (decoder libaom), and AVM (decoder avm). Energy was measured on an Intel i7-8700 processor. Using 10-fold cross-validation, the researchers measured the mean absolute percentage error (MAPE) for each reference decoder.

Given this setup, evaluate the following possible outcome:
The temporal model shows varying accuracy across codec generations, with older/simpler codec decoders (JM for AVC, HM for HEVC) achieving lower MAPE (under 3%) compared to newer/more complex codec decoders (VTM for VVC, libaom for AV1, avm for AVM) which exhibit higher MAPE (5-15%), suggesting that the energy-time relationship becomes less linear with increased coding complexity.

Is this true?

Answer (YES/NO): NO